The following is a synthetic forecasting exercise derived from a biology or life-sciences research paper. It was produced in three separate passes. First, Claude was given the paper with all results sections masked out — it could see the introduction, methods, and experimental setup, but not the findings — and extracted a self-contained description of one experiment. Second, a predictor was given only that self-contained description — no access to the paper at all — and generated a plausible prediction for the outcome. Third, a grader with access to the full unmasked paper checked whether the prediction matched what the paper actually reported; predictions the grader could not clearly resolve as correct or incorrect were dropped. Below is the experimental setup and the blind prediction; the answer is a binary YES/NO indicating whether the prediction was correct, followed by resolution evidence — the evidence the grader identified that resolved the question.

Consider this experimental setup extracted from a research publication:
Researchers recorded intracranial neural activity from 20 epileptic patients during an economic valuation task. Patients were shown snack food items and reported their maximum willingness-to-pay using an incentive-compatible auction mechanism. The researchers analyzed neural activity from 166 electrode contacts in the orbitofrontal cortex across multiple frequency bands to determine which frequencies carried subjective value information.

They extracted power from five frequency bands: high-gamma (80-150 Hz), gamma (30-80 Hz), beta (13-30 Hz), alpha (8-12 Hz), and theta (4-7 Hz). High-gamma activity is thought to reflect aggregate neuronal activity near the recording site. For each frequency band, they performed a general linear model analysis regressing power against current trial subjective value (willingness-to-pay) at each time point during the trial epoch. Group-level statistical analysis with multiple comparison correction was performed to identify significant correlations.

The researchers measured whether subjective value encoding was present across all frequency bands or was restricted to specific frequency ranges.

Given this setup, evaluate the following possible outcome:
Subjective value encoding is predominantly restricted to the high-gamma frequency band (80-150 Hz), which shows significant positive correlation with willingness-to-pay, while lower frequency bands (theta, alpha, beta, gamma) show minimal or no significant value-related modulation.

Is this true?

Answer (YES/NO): NO